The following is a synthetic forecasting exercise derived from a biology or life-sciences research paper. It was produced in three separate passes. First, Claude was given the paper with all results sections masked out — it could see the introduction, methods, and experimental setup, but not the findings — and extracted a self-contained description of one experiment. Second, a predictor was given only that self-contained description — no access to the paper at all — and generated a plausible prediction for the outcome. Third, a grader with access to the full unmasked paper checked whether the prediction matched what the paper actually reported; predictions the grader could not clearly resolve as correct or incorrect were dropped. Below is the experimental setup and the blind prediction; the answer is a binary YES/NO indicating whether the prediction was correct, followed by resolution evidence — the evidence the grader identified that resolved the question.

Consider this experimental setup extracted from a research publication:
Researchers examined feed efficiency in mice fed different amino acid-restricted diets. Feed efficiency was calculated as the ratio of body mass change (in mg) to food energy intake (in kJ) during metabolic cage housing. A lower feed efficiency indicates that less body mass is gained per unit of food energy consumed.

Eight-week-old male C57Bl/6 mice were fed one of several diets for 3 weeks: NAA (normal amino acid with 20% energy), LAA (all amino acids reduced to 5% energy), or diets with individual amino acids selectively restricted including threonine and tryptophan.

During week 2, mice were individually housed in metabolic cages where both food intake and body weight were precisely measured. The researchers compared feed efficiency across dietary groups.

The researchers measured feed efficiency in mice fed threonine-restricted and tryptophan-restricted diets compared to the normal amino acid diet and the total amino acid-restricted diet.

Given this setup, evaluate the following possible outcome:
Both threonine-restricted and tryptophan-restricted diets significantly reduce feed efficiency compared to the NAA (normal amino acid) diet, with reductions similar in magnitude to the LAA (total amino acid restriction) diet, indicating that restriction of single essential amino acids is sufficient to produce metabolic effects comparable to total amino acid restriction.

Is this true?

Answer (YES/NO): YES